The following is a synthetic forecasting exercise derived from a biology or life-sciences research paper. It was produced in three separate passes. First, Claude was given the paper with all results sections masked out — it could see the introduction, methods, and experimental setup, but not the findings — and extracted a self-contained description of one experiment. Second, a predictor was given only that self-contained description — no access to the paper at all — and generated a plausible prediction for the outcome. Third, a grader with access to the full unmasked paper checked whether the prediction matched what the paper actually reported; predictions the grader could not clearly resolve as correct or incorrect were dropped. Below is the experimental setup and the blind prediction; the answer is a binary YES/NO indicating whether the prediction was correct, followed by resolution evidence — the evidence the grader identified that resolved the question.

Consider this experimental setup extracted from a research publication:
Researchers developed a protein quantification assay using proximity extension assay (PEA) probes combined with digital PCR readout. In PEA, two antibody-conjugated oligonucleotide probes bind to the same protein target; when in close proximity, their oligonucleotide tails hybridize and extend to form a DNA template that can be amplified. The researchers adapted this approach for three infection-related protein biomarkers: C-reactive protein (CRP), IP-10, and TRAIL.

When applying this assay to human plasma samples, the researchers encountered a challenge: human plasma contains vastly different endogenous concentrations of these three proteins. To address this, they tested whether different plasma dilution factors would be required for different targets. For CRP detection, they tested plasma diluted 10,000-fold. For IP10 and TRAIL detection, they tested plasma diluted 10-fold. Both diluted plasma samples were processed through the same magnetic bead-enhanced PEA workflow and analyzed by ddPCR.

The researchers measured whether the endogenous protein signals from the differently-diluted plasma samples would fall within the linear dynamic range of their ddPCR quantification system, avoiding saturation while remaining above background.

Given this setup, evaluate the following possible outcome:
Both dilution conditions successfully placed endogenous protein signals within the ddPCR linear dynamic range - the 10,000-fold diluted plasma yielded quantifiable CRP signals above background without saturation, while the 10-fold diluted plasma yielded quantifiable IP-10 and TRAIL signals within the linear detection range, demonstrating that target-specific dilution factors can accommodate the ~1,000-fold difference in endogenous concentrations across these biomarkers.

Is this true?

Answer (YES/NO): YES